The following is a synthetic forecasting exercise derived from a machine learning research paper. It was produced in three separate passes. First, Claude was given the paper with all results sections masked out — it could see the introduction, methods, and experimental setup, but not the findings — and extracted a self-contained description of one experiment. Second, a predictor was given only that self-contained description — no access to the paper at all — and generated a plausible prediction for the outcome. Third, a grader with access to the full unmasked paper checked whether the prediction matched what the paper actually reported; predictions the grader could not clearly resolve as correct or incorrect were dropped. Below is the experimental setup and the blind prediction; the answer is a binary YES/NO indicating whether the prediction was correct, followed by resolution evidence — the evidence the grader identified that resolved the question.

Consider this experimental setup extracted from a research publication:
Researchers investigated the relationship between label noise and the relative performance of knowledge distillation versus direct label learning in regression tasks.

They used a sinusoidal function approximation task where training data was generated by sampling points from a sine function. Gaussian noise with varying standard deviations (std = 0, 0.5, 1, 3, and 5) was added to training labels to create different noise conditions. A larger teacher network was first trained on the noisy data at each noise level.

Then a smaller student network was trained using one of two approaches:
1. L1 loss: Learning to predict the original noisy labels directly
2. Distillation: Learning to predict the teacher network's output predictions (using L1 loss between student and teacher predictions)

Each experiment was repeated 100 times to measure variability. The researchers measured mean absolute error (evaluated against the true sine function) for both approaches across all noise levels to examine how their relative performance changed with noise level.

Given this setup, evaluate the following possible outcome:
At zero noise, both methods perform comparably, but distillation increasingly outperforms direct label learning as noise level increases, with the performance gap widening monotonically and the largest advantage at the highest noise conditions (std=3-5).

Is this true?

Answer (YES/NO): NO